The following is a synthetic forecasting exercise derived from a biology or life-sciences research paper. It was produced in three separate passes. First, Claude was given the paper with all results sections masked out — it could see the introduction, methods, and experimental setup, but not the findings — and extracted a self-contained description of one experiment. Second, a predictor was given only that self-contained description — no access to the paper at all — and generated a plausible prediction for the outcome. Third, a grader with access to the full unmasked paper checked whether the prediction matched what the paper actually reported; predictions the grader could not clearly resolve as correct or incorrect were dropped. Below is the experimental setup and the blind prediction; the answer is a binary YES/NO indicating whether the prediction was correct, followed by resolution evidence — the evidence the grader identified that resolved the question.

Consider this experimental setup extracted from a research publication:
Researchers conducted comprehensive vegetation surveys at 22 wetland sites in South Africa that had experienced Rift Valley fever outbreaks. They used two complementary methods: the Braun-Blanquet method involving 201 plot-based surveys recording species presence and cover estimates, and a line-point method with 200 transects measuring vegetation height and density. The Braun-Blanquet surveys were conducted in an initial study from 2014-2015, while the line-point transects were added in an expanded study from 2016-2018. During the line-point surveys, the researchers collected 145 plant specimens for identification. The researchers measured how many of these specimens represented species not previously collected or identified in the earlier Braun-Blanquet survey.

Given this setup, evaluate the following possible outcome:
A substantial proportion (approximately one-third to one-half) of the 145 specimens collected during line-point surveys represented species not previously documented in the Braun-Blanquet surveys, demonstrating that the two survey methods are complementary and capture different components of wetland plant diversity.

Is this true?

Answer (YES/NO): YES